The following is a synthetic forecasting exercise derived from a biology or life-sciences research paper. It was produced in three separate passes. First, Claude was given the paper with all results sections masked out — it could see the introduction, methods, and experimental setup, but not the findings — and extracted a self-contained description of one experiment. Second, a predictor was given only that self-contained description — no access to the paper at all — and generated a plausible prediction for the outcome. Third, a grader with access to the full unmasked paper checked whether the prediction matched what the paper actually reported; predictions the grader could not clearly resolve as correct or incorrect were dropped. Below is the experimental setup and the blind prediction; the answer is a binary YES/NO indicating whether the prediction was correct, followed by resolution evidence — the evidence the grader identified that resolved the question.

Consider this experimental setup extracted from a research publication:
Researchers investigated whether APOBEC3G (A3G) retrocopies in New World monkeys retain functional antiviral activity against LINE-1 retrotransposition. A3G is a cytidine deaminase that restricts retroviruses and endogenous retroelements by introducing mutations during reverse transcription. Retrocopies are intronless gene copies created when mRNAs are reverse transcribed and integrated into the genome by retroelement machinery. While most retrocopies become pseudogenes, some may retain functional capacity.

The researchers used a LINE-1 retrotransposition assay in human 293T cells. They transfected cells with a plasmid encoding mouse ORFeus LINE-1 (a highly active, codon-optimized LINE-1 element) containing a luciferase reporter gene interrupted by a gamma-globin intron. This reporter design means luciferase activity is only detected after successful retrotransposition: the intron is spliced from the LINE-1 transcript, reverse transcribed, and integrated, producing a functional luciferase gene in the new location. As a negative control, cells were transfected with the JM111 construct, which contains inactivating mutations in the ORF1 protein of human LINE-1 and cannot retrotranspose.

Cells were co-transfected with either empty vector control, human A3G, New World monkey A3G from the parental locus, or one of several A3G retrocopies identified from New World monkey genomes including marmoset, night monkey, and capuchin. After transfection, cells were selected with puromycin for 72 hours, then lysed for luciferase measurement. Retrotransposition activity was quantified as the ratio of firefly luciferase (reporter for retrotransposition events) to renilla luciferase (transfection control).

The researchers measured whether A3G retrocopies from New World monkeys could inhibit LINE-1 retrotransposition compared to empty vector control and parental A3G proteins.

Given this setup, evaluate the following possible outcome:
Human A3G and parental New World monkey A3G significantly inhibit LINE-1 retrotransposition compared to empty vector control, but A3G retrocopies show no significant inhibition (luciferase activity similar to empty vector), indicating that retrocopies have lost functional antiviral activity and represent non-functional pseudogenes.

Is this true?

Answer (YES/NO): NO